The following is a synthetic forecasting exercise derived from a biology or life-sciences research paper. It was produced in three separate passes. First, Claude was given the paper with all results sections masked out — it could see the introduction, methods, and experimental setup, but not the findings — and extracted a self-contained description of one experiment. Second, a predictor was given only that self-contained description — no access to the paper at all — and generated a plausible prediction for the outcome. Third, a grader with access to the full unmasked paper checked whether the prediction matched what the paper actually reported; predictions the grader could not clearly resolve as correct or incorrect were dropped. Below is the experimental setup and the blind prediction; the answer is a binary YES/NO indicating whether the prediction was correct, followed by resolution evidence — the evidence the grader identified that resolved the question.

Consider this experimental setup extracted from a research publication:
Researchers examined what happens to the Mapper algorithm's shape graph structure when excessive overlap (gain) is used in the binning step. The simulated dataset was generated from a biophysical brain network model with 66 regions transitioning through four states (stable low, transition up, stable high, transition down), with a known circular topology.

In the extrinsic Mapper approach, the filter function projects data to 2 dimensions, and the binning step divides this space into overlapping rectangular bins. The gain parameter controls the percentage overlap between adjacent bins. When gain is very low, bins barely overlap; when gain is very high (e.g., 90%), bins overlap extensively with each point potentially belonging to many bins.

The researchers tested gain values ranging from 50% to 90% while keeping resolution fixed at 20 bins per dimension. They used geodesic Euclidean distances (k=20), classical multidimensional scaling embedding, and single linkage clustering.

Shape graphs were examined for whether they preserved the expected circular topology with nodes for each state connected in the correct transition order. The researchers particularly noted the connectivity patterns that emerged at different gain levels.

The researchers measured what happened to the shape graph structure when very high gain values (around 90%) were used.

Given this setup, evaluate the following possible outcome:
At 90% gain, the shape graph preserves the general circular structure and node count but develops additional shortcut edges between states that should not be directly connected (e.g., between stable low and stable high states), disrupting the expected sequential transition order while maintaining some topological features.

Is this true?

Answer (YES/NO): NO